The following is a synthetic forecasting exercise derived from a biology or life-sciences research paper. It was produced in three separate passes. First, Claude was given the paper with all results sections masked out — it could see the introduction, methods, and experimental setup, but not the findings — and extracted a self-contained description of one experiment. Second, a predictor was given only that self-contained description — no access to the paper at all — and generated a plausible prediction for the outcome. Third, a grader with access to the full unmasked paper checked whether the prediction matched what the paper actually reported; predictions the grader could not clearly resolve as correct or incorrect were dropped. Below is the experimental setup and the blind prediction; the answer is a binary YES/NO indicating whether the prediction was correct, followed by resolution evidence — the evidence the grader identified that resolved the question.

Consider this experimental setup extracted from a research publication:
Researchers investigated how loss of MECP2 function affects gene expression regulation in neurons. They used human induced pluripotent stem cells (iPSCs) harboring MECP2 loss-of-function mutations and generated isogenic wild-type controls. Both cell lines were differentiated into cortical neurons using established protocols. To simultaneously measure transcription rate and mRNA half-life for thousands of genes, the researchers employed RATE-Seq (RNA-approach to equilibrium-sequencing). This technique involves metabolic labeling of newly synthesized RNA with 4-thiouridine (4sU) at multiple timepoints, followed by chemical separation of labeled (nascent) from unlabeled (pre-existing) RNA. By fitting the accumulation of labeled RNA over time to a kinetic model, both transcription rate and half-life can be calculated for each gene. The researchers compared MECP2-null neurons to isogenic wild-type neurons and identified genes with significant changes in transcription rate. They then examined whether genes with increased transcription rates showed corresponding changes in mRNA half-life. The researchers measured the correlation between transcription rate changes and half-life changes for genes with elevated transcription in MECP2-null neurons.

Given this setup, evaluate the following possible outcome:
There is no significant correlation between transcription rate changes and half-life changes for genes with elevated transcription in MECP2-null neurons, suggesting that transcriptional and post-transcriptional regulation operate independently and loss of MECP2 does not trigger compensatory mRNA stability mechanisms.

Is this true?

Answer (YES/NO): NO